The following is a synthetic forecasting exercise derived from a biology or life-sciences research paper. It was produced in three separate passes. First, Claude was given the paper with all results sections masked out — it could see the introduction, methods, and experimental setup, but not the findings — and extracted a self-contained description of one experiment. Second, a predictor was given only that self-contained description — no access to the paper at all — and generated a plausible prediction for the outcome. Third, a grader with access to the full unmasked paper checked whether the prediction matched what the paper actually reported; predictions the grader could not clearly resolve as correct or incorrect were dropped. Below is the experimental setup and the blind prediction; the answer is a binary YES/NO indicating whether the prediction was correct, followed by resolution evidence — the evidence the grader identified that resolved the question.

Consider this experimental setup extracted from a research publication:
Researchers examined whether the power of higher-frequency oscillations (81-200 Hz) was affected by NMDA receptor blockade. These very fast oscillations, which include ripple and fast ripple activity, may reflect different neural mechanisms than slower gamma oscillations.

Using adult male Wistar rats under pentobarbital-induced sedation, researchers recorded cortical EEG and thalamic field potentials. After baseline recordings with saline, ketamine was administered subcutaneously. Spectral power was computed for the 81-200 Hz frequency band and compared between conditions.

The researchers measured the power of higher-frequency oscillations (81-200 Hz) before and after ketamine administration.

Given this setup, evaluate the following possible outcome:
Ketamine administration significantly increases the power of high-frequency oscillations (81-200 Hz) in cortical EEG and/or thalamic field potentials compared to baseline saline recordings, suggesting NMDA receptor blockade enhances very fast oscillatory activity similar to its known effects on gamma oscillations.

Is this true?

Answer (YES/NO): YES